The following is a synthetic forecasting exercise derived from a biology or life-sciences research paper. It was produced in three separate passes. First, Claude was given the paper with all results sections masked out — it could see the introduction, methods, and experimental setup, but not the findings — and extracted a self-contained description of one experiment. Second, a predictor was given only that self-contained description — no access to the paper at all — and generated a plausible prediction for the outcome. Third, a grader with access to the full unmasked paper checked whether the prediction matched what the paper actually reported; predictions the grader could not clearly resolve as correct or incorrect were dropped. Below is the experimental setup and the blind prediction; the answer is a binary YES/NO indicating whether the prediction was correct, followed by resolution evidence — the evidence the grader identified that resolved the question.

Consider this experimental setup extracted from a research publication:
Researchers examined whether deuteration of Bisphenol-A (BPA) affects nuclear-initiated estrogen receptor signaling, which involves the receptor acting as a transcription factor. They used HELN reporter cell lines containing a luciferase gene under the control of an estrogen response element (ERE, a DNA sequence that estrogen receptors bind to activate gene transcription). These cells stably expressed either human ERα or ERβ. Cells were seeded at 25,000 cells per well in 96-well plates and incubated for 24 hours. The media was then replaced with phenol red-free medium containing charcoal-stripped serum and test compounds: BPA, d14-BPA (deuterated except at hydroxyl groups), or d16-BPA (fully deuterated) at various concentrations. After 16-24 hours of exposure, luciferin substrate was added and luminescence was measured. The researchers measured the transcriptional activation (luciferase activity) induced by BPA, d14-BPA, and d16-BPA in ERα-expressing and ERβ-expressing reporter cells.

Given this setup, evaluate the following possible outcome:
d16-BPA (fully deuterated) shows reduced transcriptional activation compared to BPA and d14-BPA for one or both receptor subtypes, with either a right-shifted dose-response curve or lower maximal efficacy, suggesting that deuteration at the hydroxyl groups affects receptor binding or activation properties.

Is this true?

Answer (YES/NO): NO